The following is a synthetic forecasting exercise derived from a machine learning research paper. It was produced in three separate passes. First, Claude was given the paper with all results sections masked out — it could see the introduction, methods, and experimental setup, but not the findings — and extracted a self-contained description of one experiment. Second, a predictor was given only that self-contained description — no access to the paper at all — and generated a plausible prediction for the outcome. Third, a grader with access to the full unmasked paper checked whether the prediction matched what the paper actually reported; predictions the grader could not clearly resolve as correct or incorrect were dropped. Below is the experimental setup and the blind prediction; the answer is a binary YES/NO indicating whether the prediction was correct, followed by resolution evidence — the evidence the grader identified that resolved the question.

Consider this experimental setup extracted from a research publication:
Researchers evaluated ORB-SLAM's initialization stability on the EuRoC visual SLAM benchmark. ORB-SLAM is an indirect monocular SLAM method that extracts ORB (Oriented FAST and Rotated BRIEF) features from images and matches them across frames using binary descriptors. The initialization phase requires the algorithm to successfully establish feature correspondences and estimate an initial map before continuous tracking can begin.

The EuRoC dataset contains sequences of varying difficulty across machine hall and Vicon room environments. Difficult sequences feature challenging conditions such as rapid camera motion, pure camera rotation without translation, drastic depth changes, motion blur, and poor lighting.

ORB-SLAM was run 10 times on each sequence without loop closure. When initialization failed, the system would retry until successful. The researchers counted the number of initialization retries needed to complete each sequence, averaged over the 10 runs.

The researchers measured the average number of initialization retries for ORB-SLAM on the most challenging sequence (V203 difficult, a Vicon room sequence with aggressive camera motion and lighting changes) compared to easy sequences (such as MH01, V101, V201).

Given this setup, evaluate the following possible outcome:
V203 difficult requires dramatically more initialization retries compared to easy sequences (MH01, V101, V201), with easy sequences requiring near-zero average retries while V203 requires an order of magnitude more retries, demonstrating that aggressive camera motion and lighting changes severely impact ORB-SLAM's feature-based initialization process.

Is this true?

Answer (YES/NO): NO